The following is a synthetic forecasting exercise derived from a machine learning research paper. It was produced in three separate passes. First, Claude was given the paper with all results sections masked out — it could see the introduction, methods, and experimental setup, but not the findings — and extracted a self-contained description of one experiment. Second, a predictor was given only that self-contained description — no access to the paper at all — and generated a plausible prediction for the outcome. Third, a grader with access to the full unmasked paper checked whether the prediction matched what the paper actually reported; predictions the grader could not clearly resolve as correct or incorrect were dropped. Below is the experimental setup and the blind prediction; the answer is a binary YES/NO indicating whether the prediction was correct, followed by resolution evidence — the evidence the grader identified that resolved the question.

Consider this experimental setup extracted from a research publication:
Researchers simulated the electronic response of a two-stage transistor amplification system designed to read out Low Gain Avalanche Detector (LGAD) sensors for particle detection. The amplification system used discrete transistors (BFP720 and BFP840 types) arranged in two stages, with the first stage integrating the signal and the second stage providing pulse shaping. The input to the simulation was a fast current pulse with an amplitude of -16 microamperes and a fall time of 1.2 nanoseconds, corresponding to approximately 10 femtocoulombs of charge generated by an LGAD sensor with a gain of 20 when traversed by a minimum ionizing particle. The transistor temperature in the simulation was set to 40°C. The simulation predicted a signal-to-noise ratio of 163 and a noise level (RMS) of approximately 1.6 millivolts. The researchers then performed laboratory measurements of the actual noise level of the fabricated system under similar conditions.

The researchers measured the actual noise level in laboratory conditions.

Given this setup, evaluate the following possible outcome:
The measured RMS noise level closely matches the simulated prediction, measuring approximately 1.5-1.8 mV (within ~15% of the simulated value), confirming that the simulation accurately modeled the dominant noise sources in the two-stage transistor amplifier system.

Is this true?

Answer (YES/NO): YES